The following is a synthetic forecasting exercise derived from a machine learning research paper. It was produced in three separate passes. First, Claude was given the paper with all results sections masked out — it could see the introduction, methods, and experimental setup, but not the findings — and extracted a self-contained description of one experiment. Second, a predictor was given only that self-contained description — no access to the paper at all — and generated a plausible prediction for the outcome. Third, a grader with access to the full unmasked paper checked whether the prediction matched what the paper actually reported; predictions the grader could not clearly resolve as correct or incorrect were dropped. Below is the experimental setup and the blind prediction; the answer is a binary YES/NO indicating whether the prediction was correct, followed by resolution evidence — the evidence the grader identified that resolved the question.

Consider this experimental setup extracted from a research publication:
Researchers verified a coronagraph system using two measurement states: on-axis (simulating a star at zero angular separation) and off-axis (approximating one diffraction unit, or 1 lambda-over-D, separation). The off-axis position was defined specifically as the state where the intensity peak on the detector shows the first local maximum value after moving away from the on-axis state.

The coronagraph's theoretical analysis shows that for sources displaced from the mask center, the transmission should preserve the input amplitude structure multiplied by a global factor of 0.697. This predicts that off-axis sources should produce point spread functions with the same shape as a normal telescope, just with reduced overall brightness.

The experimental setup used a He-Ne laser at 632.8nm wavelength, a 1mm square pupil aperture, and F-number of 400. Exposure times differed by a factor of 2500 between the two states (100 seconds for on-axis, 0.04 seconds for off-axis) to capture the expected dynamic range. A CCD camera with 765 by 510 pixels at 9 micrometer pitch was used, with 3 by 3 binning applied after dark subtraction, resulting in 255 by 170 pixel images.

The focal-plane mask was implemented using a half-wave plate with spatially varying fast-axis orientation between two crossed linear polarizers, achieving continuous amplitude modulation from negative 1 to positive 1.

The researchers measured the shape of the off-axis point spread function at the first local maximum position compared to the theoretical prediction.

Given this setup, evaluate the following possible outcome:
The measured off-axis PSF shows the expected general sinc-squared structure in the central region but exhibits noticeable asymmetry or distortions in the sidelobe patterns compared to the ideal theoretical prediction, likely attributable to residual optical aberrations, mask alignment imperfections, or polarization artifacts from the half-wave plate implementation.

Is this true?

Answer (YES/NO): NO